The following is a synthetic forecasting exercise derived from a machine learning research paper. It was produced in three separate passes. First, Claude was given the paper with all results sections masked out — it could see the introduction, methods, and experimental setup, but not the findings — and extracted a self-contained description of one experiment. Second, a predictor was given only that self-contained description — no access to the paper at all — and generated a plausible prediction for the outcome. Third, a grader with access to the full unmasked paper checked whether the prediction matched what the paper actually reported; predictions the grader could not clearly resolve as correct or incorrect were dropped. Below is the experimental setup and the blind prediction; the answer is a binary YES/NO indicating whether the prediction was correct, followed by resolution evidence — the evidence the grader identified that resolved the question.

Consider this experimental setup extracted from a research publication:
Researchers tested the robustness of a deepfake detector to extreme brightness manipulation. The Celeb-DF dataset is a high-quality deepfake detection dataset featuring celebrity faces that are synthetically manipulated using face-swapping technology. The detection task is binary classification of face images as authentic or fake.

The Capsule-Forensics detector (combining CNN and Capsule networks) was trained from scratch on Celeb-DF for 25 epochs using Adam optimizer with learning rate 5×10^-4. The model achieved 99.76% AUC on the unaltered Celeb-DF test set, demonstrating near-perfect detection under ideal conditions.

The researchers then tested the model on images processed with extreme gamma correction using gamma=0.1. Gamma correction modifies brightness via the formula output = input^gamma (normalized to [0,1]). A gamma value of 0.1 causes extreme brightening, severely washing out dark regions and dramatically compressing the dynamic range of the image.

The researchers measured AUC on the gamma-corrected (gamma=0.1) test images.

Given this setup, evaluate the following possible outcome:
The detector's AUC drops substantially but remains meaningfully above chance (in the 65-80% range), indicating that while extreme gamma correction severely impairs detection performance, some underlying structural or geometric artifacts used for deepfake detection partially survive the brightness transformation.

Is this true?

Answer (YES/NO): NO